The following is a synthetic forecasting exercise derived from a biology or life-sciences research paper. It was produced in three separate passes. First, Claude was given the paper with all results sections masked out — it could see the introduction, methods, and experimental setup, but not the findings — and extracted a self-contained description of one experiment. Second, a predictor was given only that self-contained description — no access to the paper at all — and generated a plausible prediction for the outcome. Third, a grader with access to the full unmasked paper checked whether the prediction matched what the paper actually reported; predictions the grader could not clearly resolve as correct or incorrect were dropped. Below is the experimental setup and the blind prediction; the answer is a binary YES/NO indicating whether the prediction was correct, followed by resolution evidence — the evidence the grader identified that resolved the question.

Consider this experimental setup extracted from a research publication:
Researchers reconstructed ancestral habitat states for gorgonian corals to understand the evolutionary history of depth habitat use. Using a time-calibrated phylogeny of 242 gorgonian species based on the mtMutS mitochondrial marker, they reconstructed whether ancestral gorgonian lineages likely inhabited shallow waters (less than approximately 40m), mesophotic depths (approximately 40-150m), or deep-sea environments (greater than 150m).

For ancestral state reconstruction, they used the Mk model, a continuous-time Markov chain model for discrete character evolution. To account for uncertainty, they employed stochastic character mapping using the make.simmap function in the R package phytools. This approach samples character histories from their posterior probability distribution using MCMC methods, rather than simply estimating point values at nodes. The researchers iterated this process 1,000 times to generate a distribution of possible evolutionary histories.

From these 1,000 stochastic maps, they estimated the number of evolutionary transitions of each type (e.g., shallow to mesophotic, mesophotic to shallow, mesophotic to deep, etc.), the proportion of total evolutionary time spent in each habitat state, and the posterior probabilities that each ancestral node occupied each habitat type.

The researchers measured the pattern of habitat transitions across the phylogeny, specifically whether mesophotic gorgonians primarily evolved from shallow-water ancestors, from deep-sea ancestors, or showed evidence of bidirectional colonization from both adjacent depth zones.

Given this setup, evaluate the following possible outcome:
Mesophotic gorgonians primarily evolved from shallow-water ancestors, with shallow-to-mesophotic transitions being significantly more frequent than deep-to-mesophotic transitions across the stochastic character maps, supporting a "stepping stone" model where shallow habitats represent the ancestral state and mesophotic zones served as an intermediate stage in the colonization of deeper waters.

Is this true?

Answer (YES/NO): NO